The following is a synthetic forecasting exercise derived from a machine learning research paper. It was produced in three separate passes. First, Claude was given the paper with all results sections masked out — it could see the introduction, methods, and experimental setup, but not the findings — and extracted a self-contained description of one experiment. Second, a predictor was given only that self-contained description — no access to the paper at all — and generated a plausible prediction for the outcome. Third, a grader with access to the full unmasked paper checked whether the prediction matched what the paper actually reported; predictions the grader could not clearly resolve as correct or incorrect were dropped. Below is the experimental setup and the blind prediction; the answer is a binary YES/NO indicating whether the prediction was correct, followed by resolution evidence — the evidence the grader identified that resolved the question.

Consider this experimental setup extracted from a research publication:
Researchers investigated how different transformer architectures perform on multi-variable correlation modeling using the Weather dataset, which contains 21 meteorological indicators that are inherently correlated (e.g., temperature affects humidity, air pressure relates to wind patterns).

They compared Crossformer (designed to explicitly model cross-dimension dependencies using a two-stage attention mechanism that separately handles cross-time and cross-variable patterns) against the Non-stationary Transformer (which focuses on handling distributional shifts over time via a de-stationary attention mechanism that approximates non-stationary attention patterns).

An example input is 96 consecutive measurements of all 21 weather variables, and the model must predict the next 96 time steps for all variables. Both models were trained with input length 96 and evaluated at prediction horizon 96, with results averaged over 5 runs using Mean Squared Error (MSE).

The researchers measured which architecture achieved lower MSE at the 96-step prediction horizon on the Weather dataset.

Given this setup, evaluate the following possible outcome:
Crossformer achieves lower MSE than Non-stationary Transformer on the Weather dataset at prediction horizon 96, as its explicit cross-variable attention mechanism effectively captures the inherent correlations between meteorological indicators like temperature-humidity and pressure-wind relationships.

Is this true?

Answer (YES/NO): YES